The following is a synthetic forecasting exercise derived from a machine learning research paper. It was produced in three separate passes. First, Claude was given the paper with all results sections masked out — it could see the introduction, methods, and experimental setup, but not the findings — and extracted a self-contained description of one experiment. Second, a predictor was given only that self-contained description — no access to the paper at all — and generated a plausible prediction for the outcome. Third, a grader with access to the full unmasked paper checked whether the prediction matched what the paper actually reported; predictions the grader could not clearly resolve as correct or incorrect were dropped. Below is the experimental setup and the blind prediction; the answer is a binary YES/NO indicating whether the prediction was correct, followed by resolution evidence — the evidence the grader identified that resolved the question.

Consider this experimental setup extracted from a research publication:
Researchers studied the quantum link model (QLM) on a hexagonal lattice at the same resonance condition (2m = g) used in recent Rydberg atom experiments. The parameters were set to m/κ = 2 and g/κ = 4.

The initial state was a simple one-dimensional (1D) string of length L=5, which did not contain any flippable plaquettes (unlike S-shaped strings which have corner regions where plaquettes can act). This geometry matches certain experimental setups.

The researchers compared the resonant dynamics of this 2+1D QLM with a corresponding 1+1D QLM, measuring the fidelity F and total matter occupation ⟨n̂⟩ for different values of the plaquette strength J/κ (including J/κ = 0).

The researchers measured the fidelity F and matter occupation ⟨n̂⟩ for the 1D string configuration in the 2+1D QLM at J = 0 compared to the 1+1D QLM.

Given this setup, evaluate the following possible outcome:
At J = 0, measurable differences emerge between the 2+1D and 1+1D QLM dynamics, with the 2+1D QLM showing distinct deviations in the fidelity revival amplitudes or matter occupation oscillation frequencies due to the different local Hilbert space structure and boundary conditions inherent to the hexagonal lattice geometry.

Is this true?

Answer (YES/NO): NO